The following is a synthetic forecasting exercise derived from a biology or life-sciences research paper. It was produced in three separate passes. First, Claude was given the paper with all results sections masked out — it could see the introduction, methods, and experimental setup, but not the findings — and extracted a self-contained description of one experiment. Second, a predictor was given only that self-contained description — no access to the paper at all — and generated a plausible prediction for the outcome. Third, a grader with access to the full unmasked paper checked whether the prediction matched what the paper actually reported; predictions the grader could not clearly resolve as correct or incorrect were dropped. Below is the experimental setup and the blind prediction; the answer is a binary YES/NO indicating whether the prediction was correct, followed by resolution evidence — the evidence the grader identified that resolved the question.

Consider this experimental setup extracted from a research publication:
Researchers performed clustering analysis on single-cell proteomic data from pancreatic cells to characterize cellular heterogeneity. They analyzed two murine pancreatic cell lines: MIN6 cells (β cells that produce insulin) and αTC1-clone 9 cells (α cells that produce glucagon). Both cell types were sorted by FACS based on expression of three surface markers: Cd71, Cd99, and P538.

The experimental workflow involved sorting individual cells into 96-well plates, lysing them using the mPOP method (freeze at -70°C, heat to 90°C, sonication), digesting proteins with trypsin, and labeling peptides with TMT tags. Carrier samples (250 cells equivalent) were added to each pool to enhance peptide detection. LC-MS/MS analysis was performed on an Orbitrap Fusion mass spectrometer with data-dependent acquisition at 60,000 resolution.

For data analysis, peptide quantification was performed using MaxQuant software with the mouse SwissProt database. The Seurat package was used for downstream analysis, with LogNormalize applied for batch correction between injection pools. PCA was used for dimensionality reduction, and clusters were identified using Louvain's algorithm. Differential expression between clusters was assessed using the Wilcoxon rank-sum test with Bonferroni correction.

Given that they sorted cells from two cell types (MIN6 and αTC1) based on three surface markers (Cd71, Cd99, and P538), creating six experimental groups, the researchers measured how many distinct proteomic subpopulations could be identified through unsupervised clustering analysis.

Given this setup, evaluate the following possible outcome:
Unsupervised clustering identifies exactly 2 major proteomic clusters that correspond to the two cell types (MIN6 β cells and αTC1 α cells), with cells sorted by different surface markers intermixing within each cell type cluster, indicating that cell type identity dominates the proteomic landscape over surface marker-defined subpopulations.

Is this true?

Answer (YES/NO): NO